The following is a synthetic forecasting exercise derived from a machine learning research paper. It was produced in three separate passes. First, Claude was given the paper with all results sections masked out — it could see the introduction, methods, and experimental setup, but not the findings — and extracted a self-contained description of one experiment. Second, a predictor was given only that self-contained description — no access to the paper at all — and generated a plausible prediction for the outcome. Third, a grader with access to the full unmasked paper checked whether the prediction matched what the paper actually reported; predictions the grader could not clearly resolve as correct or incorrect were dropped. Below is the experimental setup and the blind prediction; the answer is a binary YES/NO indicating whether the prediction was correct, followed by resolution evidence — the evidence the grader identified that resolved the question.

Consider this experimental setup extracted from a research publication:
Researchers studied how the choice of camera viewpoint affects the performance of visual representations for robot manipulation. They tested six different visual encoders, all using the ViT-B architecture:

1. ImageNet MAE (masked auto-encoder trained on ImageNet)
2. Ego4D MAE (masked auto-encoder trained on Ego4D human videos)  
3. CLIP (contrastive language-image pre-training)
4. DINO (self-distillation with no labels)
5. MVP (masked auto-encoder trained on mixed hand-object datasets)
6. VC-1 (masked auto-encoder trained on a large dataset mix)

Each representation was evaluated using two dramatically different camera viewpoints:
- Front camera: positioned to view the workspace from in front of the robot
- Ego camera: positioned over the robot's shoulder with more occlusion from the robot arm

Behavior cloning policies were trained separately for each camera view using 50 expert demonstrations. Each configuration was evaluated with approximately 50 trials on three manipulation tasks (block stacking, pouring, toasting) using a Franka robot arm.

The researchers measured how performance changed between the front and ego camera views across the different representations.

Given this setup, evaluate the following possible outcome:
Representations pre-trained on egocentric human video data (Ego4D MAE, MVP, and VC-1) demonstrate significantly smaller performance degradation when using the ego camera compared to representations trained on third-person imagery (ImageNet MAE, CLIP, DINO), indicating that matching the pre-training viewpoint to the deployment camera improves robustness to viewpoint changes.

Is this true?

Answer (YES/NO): NO